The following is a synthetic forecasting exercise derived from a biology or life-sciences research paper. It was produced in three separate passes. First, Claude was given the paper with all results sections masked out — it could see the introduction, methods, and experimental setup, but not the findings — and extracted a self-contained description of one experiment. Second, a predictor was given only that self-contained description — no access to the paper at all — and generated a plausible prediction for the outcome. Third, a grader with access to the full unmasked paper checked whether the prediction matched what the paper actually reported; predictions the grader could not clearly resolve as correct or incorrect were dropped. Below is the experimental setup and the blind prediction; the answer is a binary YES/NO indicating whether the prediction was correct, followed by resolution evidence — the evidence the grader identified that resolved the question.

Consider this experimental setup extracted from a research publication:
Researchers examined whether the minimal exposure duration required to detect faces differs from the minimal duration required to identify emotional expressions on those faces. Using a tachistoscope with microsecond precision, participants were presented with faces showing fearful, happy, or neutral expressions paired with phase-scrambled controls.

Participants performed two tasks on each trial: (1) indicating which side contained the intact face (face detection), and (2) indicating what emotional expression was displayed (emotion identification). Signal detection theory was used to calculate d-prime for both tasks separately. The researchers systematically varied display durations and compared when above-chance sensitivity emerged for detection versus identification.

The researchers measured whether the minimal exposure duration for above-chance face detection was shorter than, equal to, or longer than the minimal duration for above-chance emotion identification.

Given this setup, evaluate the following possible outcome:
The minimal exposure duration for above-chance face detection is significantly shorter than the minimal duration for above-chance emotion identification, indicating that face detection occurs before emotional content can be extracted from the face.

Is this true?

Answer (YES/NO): YES